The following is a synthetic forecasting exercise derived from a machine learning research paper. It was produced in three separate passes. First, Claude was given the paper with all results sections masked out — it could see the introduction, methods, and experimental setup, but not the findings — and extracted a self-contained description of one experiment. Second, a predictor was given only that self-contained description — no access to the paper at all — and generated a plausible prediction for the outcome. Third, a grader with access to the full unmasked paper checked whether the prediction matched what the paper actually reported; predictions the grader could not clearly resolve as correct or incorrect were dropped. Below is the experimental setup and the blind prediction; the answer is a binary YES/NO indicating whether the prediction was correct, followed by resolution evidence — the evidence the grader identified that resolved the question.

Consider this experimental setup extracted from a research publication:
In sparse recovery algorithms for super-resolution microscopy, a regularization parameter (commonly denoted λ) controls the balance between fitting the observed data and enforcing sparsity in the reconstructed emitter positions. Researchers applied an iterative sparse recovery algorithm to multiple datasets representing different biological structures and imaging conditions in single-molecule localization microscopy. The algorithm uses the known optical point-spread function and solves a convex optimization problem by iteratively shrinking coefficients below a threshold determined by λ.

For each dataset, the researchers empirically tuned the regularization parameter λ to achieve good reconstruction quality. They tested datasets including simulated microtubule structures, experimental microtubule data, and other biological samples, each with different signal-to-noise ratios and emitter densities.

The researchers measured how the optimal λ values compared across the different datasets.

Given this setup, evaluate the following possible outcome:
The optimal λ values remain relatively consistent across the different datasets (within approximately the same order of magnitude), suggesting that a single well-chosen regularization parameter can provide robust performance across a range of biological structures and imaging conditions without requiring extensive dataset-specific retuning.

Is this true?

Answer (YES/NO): NO